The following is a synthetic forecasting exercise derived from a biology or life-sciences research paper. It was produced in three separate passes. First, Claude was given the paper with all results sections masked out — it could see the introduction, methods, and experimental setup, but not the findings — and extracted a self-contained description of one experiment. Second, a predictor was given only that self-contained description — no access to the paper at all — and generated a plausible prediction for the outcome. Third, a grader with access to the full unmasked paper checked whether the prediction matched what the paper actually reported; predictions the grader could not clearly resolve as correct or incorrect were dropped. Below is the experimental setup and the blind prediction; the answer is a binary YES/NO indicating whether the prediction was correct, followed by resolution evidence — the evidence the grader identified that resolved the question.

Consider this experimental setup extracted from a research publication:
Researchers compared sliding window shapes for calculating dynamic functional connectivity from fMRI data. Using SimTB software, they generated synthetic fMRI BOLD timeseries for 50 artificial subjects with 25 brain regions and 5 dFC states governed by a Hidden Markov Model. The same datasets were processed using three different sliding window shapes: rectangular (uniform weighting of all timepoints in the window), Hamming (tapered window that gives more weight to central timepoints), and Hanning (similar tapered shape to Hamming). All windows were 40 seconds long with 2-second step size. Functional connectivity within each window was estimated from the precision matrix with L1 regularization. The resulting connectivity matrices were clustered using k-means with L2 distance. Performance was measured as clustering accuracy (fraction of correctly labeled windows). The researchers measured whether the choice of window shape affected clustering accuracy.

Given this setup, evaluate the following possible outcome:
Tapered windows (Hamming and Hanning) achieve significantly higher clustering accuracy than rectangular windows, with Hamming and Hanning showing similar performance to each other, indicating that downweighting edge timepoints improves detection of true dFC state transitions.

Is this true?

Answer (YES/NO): NO